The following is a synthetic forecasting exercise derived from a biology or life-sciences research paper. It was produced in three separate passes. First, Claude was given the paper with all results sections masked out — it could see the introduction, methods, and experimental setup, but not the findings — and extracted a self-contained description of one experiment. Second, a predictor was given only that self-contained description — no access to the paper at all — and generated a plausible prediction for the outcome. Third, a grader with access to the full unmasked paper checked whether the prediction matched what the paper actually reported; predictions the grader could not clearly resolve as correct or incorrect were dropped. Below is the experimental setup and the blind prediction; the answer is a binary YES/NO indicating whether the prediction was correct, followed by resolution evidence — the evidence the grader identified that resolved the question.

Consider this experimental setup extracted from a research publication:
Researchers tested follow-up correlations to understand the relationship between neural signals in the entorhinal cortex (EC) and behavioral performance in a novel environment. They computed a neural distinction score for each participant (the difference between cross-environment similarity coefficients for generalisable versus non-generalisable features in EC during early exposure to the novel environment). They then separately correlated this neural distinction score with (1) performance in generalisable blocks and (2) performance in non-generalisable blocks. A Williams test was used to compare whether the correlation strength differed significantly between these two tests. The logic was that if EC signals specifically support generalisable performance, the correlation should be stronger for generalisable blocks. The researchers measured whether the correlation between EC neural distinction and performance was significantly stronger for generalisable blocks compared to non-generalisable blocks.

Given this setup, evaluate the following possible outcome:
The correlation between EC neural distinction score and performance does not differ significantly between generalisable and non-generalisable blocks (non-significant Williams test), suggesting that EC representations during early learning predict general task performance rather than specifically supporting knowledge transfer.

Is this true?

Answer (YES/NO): NO